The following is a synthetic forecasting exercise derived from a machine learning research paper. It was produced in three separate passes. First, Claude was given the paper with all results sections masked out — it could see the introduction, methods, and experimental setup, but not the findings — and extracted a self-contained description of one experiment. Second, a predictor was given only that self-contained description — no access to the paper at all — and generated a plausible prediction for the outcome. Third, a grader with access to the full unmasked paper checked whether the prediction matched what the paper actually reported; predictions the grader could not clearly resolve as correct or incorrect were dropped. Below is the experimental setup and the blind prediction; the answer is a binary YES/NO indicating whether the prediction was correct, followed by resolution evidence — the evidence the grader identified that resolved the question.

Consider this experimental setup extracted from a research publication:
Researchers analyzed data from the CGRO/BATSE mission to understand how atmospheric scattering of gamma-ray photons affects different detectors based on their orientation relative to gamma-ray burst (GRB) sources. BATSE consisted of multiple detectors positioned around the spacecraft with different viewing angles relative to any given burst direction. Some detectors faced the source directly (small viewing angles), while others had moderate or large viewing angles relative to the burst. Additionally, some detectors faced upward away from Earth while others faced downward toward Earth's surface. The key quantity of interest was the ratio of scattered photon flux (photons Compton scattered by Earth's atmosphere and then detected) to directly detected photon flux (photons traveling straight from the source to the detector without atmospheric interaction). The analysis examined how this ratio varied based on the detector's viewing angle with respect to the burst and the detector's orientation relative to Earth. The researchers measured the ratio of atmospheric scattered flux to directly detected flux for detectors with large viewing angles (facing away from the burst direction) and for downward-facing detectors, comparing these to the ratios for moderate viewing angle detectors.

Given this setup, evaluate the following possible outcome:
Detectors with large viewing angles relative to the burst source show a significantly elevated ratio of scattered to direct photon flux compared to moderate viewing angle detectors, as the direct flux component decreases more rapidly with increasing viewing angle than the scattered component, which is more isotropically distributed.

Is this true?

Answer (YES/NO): YES